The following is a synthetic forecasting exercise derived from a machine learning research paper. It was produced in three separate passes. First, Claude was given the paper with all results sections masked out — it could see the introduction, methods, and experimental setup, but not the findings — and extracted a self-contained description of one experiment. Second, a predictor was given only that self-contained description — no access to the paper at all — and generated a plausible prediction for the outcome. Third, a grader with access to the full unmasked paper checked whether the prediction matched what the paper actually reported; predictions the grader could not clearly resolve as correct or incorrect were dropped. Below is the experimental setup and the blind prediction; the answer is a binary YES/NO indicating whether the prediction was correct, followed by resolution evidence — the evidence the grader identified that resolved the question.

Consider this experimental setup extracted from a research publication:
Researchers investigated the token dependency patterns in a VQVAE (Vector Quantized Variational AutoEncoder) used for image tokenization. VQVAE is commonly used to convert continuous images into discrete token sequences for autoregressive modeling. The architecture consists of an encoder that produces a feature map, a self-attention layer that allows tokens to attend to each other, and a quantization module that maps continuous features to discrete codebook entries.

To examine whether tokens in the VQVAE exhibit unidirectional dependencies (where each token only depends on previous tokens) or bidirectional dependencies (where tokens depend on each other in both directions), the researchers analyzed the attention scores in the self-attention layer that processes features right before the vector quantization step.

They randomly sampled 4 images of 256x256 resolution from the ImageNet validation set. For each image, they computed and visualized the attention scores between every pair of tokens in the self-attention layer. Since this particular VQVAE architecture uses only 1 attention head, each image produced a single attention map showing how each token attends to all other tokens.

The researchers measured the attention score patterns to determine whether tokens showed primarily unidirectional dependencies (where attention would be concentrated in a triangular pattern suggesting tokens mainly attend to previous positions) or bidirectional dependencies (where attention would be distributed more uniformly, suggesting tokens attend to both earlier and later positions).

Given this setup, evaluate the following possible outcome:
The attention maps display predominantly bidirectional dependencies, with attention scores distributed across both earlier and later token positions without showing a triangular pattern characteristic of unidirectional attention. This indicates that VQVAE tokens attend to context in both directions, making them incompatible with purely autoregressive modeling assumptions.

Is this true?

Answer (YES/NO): YES